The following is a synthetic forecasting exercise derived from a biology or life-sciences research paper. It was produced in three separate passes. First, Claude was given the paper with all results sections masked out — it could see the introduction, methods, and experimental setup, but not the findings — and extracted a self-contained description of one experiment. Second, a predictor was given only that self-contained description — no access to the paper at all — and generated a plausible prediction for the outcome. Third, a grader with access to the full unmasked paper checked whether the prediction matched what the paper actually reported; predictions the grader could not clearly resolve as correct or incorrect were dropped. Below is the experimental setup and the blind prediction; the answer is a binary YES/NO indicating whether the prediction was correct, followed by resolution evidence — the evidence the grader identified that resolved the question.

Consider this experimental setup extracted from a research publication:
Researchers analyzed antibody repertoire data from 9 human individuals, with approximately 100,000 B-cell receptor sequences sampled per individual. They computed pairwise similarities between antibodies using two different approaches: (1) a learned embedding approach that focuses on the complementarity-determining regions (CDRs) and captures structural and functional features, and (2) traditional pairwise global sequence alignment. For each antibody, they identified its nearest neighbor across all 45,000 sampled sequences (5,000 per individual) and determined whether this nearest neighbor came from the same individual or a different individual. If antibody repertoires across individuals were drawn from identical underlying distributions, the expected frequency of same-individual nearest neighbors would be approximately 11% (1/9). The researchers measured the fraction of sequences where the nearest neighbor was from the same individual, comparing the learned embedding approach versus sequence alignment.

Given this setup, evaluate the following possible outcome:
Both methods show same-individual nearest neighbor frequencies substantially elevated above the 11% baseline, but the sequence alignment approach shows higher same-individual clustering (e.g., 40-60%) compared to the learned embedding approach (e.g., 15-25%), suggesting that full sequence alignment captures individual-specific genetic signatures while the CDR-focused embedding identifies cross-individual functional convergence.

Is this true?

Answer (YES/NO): NO